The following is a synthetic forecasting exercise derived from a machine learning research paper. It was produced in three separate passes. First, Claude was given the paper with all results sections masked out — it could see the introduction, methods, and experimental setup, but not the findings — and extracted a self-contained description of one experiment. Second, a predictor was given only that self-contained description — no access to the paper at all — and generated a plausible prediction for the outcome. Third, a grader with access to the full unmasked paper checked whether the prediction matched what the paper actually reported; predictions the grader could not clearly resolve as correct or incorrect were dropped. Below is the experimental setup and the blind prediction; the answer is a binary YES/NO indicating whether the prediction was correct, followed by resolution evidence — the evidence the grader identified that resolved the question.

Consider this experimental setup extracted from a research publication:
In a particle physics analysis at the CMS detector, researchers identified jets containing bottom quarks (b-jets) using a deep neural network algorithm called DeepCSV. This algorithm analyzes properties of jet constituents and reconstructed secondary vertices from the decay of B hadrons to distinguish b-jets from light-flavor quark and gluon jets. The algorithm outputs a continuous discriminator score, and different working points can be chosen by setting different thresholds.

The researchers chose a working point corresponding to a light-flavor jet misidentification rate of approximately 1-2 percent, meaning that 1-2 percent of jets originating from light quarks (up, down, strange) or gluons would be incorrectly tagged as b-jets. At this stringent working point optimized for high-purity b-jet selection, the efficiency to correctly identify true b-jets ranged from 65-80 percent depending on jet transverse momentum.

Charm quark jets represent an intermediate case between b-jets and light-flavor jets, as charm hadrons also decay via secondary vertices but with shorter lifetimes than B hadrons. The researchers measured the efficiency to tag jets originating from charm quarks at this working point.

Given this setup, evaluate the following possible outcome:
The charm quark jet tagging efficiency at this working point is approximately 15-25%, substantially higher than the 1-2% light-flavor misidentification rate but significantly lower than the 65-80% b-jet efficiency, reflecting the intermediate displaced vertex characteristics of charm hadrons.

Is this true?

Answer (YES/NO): NO